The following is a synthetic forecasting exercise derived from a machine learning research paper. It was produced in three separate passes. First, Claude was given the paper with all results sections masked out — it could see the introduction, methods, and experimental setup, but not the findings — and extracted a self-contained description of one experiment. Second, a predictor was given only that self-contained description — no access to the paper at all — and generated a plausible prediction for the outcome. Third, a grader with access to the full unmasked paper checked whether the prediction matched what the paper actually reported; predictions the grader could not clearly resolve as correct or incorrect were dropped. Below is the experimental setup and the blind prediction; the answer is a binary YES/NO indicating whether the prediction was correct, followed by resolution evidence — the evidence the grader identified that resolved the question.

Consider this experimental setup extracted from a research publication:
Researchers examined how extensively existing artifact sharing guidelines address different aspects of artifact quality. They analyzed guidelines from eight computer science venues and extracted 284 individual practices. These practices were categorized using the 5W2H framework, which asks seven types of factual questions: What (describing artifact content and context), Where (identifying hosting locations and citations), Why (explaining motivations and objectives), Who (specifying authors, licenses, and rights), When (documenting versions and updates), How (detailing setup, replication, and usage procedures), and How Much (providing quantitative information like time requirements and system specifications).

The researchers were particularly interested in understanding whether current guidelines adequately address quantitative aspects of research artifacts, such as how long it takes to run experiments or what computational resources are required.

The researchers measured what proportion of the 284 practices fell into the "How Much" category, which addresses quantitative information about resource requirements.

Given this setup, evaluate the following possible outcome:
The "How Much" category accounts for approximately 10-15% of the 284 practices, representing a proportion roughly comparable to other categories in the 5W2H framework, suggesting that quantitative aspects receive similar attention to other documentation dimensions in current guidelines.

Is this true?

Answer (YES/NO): NO